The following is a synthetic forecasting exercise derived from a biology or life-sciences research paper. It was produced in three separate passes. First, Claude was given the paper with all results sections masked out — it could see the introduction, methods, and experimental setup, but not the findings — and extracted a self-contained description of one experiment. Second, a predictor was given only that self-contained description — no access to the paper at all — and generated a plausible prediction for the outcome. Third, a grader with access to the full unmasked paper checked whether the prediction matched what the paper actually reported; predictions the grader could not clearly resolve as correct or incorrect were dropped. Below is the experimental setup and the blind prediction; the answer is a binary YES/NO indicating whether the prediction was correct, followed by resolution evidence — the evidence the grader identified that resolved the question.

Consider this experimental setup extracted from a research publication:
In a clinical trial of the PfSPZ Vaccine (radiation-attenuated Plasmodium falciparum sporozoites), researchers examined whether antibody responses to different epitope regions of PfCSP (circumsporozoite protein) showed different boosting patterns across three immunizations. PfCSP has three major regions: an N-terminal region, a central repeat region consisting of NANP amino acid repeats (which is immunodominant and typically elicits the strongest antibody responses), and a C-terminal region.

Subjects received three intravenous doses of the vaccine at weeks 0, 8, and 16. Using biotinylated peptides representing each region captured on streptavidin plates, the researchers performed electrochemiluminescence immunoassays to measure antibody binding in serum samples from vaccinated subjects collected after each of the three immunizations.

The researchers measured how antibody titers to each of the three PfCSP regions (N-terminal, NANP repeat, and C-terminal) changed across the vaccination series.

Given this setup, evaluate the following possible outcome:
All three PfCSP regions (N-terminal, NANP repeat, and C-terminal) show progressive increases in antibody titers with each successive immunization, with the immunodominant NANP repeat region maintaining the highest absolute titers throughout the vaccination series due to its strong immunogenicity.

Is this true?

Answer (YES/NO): NO